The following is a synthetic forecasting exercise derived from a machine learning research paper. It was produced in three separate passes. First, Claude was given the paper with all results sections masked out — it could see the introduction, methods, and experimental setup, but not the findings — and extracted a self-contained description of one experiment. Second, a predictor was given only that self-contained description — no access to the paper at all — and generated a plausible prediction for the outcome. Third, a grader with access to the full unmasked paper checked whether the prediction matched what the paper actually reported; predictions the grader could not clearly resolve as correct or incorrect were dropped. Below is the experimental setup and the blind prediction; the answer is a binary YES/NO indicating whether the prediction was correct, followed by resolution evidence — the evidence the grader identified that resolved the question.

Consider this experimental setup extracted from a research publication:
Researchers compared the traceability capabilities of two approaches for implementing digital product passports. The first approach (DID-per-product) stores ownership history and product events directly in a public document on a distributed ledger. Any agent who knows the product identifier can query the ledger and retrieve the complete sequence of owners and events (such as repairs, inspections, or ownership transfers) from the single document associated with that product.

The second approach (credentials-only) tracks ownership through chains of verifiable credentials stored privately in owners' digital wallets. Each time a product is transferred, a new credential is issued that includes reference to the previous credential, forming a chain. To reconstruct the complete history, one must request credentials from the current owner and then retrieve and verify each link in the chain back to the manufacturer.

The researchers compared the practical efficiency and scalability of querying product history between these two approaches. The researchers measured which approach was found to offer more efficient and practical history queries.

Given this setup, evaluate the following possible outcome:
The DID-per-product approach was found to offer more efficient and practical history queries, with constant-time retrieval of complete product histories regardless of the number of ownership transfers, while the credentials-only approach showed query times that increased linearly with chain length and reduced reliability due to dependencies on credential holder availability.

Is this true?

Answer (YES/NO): NO